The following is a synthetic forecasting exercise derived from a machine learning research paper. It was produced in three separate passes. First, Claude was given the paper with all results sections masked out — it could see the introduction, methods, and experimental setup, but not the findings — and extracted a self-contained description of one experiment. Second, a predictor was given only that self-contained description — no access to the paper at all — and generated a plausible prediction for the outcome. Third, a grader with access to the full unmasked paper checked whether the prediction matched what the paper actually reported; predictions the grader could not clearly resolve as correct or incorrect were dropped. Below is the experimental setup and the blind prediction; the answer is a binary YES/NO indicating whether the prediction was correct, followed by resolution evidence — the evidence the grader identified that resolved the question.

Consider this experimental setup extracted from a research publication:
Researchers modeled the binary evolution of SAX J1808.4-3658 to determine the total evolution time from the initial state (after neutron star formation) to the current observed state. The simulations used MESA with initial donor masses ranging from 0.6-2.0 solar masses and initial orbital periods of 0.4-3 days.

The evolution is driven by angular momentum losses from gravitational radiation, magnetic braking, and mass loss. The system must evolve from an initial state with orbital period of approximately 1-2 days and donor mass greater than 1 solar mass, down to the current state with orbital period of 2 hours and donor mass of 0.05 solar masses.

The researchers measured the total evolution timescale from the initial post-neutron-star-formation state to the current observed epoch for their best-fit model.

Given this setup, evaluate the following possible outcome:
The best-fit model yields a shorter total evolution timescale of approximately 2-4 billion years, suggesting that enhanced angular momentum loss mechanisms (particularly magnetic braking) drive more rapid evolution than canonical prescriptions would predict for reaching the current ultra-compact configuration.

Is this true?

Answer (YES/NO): YES